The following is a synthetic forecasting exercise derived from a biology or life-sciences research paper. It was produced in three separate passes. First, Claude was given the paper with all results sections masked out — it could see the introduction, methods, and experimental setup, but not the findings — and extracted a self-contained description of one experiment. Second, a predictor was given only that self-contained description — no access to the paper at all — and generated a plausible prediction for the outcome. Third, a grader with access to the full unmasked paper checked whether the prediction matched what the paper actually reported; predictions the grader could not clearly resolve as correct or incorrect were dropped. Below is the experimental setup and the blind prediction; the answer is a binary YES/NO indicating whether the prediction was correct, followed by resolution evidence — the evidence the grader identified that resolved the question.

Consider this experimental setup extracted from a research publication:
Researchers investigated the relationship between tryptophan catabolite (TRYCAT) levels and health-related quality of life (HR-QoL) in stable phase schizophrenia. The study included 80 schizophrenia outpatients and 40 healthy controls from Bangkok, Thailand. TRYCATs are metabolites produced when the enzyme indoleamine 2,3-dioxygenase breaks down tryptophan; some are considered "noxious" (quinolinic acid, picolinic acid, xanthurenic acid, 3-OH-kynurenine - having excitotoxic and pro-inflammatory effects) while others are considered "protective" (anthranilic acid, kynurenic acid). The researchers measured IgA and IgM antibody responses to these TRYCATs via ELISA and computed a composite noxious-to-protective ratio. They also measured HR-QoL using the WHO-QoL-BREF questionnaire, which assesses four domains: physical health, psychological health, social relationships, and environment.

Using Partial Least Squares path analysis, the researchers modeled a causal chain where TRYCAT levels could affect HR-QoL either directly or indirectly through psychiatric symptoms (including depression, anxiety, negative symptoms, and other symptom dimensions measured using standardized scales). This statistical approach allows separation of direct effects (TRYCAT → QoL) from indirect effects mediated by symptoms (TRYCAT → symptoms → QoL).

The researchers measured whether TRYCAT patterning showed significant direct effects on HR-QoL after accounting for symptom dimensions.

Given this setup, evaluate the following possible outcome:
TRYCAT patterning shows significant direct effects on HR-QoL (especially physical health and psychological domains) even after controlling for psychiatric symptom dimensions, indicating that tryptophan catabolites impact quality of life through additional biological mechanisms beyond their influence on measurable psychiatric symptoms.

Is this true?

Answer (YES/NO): NO